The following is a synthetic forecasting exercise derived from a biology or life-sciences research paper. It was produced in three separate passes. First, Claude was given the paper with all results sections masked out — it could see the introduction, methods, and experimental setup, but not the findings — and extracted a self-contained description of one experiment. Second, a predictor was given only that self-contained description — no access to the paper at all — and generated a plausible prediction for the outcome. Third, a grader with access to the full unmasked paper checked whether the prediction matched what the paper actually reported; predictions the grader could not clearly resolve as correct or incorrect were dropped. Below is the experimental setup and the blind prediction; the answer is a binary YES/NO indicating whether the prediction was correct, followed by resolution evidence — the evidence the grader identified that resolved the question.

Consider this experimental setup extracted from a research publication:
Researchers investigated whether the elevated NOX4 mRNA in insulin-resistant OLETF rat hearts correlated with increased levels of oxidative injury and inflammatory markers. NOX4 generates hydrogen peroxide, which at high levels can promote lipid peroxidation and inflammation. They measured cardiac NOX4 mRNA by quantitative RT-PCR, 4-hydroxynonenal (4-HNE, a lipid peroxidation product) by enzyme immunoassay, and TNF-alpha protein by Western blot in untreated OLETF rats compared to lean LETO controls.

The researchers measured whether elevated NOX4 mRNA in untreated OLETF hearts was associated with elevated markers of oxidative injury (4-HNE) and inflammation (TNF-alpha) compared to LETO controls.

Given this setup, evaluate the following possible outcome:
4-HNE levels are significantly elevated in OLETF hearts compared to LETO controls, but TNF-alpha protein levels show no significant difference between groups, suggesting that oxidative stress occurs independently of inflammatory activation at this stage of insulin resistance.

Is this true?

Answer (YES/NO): NO